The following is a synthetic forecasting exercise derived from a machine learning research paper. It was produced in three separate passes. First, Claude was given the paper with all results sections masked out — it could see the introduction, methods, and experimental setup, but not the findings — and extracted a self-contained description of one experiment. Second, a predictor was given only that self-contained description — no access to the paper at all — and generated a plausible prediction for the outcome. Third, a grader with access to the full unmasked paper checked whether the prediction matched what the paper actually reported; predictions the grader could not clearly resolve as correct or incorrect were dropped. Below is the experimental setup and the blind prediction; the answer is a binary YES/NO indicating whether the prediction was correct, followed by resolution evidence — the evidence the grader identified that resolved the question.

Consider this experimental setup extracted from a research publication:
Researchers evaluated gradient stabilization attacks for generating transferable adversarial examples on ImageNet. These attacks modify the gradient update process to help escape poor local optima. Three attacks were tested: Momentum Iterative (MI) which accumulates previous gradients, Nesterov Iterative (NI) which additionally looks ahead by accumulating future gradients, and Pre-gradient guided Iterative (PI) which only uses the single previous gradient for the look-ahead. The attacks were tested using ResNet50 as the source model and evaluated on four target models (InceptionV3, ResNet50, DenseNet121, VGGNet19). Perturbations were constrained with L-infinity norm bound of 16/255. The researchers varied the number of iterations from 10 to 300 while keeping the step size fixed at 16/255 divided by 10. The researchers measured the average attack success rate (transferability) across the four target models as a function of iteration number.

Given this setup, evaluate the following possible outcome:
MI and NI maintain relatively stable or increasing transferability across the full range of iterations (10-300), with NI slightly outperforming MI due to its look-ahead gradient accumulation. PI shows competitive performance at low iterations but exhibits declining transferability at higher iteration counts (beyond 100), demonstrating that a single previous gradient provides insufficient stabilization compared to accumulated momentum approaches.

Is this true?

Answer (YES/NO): NO